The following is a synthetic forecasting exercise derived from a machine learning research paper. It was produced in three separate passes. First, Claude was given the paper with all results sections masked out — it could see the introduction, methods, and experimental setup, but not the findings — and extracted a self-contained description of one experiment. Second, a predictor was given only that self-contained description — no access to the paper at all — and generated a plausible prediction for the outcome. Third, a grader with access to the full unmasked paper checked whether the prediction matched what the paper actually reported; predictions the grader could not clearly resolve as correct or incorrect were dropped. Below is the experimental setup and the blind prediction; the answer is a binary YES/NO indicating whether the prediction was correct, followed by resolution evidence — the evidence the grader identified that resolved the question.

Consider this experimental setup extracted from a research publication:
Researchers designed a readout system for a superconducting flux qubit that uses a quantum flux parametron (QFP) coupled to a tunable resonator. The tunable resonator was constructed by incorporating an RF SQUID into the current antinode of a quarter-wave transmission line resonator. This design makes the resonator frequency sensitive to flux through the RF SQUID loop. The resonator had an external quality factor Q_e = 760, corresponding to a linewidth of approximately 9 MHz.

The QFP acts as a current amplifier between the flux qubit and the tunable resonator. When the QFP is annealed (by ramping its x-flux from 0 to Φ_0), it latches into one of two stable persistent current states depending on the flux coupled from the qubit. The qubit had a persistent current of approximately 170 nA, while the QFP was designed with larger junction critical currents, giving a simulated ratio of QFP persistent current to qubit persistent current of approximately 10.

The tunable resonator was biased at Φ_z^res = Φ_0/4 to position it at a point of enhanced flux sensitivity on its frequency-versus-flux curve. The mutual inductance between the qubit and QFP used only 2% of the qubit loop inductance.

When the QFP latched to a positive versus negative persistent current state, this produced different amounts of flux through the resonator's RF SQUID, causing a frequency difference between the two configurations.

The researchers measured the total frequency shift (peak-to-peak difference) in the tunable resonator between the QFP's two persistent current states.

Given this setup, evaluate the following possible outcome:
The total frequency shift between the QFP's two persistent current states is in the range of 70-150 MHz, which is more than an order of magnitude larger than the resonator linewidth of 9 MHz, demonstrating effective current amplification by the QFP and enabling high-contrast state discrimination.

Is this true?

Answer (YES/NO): NO